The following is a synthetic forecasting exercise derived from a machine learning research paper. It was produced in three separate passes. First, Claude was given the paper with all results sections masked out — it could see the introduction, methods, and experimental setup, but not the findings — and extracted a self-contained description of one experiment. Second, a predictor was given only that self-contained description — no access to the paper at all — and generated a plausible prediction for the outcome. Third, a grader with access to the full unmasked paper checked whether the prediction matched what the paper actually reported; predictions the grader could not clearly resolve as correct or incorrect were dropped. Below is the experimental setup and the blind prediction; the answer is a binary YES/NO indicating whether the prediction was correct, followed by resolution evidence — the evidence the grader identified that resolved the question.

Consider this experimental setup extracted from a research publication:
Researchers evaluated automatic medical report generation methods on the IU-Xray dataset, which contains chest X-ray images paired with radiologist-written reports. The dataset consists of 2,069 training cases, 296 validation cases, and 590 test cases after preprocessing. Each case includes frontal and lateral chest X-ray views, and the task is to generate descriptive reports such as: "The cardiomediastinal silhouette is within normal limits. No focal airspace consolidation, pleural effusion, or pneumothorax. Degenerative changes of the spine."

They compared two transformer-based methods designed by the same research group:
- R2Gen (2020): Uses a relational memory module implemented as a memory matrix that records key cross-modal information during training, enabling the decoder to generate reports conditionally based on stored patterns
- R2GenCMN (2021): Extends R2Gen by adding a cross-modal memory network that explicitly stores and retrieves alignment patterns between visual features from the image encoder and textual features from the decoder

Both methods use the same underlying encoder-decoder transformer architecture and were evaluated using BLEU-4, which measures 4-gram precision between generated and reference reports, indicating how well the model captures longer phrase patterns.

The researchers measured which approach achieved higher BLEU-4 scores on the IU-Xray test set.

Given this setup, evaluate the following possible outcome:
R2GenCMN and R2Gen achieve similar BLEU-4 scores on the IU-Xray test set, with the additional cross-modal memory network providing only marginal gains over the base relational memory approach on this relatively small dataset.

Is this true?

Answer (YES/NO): YES